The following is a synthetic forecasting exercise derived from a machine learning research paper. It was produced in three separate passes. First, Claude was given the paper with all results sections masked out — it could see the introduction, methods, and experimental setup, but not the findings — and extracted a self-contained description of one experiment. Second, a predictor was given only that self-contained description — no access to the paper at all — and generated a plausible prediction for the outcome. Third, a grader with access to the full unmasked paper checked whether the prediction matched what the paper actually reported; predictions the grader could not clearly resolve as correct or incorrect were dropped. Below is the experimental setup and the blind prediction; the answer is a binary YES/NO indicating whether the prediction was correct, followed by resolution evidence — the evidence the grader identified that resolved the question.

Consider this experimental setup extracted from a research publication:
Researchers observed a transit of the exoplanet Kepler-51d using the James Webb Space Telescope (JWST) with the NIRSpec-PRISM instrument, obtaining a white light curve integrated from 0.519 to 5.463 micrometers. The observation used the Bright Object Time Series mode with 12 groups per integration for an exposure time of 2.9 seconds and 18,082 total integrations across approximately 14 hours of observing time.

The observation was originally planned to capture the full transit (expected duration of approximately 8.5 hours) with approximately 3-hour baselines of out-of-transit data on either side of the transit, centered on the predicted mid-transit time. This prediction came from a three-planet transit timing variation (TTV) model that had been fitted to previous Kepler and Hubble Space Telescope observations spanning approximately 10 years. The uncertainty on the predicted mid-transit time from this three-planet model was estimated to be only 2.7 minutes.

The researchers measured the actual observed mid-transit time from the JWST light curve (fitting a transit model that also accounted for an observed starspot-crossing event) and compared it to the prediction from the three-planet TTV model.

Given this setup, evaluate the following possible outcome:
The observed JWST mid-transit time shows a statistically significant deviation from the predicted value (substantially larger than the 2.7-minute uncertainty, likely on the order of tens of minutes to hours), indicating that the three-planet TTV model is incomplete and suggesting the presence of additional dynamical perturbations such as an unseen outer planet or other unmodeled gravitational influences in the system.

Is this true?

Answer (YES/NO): YES